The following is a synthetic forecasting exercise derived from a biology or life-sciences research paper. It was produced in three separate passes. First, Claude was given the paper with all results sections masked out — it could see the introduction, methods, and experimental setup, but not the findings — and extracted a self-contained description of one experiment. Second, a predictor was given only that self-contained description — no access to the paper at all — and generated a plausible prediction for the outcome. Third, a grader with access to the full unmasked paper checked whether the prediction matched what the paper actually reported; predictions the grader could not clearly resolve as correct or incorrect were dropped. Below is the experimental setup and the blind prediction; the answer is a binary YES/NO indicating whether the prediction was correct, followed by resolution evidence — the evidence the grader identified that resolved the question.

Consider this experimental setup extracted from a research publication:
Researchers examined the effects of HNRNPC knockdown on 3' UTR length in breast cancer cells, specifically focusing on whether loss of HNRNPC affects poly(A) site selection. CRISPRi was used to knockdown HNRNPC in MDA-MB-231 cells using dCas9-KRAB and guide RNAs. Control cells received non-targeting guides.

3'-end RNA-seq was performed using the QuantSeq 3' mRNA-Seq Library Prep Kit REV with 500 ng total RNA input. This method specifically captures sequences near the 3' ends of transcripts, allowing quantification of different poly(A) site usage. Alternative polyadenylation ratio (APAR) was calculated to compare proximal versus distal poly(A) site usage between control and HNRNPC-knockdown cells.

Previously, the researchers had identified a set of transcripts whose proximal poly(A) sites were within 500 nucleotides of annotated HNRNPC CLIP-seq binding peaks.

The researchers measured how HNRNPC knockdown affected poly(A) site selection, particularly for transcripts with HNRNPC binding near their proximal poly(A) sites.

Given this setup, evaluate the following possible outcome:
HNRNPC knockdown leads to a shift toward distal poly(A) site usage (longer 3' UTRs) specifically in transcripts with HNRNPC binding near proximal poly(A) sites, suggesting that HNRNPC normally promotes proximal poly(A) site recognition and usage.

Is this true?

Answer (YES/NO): YES